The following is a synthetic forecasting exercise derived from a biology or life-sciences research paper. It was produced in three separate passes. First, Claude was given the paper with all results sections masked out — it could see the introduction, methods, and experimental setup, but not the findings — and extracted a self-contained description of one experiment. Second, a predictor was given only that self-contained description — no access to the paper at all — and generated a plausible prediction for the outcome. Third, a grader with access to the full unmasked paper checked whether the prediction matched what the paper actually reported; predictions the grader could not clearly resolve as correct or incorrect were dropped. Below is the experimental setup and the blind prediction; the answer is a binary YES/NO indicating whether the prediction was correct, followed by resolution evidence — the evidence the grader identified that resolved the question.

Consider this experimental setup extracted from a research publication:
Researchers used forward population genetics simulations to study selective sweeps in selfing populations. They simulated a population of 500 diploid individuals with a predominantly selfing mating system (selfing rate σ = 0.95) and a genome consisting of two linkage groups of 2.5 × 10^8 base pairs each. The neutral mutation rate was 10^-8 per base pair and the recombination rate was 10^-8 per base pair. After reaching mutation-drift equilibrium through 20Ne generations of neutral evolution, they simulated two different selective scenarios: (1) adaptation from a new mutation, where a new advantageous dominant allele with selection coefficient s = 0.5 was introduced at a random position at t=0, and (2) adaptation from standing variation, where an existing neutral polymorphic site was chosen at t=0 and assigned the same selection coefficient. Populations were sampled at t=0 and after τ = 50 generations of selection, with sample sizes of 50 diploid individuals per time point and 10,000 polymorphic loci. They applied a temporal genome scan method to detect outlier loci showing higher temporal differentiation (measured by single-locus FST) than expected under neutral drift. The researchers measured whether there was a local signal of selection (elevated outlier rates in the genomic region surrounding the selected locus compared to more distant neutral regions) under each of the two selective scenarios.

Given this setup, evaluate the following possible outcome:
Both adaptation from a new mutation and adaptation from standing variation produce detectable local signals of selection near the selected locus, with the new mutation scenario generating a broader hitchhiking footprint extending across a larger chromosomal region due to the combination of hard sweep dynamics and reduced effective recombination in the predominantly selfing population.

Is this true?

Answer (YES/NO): NO